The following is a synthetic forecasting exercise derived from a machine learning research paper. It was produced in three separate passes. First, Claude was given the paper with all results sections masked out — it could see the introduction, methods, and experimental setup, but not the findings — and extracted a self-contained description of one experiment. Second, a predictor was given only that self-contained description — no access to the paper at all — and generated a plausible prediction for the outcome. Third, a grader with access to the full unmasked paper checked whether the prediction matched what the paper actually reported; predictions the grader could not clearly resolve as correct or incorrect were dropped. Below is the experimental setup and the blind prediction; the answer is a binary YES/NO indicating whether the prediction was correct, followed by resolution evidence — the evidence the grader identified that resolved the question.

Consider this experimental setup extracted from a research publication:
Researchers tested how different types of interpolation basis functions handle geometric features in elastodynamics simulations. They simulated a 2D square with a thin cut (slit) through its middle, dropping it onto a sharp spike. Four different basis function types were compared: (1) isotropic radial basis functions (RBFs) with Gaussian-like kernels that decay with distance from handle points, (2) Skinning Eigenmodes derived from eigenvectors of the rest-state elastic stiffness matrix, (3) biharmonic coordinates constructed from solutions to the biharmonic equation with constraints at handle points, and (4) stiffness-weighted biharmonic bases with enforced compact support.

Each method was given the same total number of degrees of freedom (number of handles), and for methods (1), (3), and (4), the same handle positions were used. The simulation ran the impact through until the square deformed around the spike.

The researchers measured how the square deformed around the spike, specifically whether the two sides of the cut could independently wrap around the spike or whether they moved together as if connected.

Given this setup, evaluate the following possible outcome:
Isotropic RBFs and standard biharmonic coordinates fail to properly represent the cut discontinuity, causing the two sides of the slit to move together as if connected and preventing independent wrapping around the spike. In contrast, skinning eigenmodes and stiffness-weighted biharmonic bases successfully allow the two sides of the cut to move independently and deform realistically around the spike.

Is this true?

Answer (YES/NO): NO